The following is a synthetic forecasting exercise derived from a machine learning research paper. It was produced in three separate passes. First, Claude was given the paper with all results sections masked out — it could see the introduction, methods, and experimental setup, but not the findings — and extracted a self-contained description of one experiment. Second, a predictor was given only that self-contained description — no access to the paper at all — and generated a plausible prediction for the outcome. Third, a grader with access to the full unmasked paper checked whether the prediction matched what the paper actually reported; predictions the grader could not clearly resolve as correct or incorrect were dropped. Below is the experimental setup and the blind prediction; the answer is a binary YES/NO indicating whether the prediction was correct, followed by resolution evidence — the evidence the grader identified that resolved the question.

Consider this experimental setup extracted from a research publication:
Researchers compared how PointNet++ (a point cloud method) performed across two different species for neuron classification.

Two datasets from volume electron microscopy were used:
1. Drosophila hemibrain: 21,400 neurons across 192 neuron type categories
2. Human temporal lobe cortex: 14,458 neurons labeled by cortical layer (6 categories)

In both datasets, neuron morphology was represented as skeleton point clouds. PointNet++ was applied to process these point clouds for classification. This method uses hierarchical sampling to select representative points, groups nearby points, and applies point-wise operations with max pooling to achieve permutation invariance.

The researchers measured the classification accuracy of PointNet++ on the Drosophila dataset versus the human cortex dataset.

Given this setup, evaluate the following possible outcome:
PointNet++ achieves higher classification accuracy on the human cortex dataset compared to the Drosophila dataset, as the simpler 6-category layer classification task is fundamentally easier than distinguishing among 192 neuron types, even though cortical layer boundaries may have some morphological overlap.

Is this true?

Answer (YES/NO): NO